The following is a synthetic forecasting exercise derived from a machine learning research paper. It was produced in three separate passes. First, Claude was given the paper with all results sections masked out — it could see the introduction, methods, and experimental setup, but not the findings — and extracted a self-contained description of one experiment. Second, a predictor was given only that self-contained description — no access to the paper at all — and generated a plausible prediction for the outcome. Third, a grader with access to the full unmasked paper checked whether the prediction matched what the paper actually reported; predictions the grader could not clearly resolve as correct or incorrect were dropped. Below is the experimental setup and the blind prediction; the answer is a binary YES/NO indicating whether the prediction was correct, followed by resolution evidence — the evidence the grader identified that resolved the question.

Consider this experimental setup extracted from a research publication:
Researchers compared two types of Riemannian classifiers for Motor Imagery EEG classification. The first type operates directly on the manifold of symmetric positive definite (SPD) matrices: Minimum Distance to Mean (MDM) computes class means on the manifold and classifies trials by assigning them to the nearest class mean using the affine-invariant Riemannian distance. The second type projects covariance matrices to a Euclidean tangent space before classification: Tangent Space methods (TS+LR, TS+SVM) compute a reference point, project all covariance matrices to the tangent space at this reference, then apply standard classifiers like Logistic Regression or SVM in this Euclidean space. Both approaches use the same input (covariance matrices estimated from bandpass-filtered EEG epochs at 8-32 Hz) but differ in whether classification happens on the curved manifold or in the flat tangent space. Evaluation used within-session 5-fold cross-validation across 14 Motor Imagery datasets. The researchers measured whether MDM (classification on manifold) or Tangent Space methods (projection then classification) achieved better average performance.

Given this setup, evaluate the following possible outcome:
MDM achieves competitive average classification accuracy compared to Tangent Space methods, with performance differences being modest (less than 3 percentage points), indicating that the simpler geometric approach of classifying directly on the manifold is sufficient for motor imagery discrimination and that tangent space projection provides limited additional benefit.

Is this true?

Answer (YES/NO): NO